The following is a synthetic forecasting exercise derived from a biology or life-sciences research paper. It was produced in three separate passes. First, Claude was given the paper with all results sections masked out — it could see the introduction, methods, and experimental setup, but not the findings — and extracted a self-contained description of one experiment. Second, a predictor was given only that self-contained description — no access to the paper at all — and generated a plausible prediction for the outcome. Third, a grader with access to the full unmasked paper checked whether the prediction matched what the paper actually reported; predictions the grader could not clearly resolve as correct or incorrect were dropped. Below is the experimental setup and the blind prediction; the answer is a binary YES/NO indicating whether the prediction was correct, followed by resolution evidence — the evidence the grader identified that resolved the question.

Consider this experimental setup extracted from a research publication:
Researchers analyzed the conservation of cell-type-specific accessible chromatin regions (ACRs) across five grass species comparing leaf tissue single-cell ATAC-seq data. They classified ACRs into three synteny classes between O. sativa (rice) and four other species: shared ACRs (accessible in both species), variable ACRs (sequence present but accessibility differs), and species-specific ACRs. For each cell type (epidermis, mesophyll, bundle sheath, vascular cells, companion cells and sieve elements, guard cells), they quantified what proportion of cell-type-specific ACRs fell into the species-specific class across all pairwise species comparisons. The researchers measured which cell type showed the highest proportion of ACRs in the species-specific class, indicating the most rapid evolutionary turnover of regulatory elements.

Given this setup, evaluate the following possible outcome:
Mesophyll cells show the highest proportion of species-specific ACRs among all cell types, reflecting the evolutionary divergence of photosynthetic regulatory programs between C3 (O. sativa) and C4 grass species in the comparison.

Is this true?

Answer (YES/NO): NO